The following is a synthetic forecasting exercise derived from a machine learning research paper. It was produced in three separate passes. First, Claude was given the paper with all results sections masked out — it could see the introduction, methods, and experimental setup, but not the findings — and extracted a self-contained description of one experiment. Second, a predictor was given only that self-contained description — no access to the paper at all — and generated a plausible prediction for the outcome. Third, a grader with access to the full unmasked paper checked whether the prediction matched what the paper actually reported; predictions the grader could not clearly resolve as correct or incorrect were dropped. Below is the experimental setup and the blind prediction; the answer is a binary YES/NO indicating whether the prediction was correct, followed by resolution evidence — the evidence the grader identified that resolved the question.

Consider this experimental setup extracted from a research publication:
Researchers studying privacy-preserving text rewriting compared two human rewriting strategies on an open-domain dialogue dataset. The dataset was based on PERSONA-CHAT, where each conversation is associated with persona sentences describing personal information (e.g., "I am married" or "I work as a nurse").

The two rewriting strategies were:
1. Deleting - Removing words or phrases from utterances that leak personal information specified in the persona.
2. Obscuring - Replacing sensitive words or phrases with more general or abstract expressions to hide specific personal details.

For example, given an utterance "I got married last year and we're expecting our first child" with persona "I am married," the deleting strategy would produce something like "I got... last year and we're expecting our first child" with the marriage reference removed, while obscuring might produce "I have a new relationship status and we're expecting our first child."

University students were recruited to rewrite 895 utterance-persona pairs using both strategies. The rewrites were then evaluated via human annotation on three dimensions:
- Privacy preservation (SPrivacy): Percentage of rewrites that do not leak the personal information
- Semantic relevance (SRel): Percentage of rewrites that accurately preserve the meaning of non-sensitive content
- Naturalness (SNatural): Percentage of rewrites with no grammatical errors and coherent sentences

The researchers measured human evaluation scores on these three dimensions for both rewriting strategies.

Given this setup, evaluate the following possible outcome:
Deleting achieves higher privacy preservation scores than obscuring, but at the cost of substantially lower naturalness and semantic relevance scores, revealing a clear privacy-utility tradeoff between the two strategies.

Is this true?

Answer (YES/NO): NO